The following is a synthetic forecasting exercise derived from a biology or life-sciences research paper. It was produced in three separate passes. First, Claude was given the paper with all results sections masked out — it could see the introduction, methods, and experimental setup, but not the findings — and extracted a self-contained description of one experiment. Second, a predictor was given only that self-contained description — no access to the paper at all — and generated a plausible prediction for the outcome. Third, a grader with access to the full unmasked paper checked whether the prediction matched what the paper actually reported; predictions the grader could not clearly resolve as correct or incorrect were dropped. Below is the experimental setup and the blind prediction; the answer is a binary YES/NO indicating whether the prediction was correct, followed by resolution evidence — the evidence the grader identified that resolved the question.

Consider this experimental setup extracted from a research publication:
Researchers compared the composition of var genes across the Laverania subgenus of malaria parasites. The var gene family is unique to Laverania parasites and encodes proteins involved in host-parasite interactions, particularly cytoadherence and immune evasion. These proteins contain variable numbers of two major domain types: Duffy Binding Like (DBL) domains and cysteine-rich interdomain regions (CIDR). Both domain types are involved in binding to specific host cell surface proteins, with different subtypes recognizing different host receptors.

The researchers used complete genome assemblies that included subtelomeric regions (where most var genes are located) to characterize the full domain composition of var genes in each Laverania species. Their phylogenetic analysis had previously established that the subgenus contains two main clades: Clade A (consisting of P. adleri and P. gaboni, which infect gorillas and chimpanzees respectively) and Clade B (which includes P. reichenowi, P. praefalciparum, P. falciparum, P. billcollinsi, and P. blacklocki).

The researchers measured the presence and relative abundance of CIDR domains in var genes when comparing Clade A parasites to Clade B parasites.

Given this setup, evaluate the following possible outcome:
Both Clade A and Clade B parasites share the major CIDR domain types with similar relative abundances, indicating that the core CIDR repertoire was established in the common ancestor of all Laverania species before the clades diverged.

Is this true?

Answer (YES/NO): NO